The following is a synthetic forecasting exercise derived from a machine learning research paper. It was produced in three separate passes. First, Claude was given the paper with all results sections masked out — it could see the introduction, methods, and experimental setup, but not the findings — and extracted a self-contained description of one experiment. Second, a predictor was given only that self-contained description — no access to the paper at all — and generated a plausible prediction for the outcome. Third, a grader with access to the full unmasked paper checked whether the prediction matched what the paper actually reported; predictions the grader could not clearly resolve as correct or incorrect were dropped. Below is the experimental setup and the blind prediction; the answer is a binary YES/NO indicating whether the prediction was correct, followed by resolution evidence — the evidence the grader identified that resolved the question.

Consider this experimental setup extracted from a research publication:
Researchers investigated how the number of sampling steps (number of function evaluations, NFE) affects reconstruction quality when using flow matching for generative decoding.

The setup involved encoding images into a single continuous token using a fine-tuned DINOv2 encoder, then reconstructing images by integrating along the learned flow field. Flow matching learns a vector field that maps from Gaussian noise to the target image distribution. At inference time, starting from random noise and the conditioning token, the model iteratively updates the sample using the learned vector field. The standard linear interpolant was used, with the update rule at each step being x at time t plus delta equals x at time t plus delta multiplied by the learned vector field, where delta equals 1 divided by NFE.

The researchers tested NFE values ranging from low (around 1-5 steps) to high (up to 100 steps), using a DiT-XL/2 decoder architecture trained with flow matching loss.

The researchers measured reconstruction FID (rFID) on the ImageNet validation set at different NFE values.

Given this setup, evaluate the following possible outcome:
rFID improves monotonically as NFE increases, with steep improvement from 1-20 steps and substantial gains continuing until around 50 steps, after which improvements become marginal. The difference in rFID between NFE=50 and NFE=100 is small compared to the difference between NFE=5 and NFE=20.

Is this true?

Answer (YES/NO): NO